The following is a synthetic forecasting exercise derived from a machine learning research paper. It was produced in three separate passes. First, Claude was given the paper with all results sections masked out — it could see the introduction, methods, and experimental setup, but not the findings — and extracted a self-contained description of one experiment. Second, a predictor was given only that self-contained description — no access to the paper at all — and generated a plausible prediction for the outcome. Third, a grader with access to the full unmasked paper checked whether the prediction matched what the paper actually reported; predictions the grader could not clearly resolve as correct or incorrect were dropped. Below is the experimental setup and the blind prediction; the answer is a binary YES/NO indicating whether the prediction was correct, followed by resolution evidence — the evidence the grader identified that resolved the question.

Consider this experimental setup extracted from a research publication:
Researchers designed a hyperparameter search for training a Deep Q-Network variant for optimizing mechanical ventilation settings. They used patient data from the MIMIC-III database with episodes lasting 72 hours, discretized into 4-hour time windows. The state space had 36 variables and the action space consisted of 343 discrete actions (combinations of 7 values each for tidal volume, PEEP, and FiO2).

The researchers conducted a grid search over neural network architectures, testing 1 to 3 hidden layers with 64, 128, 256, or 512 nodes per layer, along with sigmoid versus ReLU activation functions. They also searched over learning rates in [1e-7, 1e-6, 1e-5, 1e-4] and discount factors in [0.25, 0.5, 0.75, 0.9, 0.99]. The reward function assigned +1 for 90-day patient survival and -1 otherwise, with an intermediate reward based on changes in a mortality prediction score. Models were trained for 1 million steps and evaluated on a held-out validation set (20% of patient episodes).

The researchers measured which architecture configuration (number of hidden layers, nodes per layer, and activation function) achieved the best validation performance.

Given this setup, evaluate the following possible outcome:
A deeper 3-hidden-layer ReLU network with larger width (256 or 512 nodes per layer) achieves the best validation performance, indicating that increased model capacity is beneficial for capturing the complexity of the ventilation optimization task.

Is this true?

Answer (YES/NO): NO